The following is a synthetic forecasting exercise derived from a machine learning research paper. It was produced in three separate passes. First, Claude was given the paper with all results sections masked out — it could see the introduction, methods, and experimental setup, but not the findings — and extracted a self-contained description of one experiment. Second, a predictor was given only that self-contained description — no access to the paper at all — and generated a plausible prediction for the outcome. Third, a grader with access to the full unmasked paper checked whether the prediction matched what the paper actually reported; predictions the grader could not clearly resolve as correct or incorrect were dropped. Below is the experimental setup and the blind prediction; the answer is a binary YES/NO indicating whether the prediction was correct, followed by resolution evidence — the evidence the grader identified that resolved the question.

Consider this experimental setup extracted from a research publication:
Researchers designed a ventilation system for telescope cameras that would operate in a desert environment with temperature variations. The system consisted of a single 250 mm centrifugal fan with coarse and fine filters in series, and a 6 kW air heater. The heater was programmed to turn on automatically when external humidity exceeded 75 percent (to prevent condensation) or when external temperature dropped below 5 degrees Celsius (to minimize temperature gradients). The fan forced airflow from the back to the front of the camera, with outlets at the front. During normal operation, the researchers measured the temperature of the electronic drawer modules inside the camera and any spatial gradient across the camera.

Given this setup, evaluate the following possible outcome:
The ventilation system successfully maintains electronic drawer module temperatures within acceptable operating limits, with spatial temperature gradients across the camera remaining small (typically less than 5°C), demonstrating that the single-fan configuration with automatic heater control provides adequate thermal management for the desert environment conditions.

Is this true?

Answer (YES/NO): NO